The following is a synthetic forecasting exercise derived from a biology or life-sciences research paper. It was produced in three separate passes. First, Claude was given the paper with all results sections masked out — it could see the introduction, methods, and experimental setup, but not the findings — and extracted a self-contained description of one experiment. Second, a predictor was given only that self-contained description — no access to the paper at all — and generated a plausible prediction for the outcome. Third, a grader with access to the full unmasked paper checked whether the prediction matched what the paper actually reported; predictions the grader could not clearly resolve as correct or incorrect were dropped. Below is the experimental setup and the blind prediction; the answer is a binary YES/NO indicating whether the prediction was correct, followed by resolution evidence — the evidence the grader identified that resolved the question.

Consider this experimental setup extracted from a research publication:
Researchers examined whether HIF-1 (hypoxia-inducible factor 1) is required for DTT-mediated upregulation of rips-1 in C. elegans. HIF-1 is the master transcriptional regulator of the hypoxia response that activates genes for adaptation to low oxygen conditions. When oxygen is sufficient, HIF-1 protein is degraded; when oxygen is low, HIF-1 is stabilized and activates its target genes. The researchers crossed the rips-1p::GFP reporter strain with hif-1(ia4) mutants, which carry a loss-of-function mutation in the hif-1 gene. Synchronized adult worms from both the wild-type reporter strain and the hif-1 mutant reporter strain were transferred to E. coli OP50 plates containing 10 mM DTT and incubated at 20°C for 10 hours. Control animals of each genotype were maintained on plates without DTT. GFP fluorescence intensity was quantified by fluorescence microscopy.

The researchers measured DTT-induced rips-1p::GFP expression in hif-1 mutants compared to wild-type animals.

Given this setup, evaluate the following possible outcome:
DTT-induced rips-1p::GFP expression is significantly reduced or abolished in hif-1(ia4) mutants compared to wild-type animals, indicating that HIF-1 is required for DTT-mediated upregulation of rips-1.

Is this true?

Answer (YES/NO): YES